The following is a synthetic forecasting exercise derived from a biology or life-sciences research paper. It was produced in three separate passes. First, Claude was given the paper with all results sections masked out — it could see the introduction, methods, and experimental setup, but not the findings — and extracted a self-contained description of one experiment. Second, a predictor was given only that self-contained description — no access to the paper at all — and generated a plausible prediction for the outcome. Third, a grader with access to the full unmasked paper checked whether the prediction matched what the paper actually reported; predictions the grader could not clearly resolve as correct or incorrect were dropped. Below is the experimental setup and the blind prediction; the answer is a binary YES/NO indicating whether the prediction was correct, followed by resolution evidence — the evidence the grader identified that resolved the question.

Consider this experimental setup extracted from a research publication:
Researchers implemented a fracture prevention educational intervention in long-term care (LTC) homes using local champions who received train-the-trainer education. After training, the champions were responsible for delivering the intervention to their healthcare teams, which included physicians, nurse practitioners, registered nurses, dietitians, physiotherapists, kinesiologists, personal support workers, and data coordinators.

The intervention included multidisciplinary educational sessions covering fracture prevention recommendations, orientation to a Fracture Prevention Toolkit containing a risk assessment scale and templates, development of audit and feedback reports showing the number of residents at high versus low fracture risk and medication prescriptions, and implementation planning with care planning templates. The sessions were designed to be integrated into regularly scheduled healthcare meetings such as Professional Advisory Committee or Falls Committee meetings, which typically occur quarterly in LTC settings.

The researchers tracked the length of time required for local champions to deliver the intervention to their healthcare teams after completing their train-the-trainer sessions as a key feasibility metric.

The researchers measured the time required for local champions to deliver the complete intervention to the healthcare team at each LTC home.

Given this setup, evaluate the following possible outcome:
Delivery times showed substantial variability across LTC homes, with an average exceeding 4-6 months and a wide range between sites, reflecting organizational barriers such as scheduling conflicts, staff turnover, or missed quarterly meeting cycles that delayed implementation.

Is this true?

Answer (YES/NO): NO